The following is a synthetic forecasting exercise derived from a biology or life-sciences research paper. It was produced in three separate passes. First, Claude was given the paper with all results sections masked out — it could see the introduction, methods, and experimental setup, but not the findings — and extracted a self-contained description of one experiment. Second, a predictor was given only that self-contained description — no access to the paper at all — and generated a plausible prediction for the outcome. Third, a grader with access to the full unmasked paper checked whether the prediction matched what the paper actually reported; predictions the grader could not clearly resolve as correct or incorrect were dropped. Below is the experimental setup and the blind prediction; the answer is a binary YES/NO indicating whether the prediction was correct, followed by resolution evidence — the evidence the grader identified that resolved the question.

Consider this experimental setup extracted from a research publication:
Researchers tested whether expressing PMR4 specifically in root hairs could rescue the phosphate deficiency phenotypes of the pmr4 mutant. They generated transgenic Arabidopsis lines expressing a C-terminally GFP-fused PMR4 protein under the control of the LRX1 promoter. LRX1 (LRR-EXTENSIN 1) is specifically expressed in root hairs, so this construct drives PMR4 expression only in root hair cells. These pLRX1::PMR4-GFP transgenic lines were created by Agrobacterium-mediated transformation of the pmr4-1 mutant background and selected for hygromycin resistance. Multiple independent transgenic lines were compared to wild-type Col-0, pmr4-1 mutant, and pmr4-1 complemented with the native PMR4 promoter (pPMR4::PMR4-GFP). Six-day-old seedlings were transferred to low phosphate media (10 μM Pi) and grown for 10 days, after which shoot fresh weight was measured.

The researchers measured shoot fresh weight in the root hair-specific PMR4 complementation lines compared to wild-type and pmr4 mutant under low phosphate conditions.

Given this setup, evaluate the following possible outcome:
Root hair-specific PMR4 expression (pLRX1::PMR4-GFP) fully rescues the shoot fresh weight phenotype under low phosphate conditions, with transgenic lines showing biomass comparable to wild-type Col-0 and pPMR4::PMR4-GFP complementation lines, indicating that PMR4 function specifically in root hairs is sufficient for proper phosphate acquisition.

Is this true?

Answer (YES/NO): YES